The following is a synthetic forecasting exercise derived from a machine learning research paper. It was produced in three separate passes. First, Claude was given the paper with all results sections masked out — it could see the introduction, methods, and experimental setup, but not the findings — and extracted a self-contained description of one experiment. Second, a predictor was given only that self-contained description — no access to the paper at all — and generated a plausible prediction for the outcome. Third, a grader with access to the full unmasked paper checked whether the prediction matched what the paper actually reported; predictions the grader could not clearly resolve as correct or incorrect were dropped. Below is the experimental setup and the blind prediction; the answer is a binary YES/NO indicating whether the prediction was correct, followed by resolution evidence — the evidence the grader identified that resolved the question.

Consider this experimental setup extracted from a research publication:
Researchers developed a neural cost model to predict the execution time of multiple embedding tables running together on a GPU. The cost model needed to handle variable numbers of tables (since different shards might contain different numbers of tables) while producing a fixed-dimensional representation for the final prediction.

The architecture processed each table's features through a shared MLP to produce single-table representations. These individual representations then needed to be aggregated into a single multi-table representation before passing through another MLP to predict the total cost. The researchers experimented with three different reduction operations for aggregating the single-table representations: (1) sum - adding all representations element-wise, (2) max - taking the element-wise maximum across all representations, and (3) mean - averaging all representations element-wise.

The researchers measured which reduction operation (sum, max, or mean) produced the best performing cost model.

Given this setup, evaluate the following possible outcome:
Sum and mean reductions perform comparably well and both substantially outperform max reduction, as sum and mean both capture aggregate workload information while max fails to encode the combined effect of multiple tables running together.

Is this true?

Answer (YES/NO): NO